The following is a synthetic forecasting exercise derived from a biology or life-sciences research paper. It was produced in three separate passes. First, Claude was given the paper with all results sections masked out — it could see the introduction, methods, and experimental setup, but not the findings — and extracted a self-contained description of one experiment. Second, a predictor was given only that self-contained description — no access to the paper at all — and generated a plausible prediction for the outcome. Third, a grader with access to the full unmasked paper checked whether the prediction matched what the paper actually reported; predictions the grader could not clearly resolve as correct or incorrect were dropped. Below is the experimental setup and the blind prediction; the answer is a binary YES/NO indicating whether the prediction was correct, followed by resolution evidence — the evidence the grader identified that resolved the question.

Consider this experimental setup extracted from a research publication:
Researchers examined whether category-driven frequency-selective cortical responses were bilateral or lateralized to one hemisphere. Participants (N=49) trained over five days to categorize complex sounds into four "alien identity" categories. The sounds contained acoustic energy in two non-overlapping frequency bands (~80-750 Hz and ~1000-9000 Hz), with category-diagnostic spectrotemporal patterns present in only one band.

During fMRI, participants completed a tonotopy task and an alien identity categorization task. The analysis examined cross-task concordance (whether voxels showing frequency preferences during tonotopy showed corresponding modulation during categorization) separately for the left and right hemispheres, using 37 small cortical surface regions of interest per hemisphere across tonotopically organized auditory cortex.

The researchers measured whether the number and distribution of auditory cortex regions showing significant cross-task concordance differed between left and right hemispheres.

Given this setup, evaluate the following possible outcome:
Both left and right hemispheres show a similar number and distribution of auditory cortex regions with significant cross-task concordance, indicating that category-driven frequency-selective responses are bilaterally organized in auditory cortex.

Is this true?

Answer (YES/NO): NO